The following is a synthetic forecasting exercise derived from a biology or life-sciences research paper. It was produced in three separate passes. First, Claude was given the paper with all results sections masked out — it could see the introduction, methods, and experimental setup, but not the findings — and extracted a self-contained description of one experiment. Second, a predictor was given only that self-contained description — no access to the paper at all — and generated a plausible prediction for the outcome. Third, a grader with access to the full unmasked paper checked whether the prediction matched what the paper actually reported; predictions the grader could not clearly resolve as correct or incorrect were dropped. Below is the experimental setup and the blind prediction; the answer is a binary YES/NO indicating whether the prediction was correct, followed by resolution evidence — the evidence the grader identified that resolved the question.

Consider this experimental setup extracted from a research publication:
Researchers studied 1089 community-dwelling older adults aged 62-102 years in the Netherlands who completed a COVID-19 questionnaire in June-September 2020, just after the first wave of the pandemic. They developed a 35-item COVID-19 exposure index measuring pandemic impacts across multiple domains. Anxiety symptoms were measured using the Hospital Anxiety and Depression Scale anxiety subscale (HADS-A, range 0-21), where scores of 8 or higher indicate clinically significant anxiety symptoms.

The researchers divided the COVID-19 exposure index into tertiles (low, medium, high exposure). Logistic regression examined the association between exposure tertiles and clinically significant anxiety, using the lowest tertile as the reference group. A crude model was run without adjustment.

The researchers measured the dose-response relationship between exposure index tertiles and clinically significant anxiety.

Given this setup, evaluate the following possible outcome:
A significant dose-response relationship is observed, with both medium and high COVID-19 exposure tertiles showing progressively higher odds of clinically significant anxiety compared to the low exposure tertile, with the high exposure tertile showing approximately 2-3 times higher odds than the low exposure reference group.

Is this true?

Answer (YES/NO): NO